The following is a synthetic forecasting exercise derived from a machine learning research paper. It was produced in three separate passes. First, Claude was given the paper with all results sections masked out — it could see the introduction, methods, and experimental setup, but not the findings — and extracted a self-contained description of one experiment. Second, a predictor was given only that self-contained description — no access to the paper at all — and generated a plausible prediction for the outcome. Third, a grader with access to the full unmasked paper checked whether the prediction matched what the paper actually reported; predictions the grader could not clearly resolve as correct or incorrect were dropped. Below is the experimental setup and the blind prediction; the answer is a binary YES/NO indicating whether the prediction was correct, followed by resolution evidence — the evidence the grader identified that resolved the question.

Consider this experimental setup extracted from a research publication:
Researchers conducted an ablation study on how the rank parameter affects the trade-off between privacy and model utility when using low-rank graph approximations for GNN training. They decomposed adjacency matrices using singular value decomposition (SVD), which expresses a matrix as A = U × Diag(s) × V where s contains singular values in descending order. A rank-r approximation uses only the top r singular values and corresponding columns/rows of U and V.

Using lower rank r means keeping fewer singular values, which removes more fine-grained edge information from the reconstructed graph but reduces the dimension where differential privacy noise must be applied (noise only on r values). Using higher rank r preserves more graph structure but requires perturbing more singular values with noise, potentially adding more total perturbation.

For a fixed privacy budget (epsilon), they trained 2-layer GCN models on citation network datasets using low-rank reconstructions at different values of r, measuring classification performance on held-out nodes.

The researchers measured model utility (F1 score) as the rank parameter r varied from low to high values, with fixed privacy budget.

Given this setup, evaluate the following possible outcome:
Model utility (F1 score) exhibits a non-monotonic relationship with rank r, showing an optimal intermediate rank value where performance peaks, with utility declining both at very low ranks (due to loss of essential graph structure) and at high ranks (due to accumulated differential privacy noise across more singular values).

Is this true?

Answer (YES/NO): NO